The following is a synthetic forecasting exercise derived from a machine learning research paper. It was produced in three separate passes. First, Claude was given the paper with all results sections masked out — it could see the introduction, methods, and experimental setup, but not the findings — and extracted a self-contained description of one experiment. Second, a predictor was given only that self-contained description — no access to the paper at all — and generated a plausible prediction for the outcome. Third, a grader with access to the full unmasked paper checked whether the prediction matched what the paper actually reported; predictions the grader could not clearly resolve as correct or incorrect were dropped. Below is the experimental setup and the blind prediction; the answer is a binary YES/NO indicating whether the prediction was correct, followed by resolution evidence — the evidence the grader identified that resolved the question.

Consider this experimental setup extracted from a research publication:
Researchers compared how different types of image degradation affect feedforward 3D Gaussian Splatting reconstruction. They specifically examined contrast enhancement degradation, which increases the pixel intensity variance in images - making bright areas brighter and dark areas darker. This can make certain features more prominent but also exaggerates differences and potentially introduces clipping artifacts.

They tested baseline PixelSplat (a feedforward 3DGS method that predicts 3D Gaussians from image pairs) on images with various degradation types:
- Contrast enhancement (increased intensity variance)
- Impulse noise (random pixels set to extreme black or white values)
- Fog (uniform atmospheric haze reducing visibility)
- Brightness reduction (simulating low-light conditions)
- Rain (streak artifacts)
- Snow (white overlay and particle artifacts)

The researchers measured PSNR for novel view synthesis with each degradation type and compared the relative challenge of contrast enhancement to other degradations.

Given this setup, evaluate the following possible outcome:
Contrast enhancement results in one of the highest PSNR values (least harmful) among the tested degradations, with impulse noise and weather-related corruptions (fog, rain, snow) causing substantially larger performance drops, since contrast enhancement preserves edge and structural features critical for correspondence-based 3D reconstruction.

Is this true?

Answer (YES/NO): NO